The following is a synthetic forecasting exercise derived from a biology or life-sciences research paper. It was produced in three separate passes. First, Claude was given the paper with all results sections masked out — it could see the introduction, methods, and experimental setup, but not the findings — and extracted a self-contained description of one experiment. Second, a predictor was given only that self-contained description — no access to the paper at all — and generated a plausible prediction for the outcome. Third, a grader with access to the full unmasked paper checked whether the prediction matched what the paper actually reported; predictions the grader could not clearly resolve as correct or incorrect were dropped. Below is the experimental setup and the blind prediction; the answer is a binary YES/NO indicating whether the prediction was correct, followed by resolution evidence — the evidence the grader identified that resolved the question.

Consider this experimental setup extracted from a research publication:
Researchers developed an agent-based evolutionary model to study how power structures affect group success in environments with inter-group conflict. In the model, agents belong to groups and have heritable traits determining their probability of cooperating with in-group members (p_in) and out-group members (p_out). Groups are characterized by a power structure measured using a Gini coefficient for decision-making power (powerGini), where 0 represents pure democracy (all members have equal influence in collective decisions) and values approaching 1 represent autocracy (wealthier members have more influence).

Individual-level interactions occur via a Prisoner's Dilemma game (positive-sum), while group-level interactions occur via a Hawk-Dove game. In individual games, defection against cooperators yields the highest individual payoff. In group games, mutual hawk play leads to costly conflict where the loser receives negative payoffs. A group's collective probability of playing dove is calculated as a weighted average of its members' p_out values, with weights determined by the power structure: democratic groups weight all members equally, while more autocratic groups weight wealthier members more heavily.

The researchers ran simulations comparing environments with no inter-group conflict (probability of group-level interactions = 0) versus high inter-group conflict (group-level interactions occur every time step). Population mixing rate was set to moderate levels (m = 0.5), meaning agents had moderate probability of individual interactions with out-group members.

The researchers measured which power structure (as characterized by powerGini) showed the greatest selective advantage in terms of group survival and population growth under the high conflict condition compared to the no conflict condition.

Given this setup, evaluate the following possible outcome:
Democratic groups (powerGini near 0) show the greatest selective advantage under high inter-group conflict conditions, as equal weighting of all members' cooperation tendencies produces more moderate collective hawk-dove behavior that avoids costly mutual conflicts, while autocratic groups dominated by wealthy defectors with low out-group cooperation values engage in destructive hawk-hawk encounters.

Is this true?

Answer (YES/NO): NO